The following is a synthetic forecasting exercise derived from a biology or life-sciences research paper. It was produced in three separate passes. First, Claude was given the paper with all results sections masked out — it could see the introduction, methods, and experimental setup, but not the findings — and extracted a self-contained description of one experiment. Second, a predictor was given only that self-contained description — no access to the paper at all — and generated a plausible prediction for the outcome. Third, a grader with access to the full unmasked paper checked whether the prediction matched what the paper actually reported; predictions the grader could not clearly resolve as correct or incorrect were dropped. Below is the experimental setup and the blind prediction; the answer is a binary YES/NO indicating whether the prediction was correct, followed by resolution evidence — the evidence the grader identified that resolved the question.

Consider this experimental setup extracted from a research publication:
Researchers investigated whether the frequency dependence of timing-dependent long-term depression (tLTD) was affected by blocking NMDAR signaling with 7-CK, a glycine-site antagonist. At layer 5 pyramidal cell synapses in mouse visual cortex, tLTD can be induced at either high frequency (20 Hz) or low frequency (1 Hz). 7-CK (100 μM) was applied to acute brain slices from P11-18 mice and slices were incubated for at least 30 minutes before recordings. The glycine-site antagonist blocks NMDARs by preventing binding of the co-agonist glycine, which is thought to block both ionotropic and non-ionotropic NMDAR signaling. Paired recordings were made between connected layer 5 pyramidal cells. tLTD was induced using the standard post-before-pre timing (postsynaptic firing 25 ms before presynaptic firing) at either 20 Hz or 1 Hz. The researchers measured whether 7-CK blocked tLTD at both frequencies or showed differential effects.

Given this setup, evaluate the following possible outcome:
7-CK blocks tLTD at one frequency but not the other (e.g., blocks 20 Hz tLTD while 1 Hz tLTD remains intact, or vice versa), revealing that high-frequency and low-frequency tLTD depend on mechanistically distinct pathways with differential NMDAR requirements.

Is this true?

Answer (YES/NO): NO